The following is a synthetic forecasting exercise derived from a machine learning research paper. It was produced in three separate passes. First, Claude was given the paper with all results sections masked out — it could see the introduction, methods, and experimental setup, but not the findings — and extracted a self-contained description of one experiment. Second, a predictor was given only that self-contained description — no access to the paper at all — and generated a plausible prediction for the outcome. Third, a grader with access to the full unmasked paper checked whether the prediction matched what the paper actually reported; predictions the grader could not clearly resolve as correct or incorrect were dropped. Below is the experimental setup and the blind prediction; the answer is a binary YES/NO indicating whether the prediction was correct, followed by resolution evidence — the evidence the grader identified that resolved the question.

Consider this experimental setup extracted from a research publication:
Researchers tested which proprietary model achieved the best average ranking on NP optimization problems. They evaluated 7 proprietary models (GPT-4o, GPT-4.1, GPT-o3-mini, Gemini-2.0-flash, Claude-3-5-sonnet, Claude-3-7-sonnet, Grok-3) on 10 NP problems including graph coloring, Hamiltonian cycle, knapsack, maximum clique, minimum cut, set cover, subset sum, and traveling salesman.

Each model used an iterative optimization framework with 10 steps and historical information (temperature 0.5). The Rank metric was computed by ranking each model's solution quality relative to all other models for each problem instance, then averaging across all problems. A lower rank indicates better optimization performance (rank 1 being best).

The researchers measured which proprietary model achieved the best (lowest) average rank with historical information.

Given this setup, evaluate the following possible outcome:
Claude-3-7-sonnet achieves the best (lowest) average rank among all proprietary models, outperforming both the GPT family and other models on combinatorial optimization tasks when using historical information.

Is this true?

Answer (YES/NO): NO